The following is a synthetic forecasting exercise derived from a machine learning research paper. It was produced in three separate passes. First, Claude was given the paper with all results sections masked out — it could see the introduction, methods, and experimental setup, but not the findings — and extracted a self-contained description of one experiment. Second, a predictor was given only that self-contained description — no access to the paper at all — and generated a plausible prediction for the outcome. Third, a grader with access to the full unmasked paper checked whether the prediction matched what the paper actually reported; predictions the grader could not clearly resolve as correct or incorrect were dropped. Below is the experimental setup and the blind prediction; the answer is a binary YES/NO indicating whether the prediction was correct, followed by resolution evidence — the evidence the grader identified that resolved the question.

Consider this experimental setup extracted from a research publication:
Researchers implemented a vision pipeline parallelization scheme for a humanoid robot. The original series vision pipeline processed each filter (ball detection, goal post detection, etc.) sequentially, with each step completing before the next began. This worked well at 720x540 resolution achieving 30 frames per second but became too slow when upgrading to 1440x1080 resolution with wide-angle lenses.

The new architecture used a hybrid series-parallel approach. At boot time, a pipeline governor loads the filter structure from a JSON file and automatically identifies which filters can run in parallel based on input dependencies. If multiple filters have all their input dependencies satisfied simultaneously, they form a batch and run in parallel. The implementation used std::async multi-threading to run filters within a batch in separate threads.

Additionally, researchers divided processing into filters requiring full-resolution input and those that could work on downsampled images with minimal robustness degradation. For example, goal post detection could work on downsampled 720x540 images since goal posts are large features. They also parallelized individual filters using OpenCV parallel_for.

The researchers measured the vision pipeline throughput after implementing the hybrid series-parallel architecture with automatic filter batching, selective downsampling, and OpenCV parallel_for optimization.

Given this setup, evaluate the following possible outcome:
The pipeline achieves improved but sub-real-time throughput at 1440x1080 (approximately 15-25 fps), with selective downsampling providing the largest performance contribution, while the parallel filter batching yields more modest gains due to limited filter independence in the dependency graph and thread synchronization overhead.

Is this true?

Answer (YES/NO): NO